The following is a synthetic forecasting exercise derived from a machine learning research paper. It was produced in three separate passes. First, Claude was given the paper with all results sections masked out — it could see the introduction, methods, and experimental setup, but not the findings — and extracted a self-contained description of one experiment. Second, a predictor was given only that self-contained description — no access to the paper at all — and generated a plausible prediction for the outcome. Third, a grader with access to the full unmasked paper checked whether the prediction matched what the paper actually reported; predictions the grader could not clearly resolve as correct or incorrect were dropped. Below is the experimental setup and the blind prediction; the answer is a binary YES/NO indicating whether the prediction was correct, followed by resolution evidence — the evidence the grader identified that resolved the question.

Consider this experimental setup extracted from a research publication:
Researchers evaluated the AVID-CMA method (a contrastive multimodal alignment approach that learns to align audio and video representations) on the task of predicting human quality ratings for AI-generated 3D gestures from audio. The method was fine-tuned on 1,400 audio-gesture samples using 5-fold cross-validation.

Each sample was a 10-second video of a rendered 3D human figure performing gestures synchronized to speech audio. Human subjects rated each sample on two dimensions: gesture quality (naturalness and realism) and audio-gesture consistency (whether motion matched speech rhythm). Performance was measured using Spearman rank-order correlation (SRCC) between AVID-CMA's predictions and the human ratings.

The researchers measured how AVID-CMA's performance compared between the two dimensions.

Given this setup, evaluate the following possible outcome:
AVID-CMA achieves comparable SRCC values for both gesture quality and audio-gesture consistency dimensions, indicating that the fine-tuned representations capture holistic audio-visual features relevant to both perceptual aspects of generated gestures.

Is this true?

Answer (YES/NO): NO